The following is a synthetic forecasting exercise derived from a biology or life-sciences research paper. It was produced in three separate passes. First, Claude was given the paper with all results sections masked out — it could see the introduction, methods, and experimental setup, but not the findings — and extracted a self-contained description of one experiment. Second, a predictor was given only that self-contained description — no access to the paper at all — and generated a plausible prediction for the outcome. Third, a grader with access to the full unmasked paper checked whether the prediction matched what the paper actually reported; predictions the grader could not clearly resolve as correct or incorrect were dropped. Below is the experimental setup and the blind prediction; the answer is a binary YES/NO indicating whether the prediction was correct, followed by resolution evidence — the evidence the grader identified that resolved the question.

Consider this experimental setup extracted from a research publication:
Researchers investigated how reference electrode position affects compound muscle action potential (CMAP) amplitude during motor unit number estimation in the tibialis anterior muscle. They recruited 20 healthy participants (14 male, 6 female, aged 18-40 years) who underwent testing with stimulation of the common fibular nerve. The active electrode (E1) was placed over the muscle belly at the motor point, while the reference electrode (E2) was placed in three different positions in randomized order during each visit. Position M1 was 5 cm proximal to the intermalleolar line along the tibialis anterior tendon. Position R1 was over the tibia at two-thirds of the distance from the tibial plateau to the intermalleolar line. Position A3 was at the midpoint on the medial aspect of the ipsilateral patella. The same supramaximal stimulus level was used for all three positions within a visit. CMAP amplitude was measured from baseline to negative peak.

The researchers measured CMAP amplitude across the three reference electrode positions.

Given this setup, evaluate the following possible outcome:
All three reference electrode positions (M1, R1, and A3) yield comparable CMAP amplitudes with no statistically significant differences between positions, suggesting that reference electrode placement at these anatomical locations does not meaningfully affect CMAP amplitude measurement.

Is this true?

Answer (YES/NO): NO